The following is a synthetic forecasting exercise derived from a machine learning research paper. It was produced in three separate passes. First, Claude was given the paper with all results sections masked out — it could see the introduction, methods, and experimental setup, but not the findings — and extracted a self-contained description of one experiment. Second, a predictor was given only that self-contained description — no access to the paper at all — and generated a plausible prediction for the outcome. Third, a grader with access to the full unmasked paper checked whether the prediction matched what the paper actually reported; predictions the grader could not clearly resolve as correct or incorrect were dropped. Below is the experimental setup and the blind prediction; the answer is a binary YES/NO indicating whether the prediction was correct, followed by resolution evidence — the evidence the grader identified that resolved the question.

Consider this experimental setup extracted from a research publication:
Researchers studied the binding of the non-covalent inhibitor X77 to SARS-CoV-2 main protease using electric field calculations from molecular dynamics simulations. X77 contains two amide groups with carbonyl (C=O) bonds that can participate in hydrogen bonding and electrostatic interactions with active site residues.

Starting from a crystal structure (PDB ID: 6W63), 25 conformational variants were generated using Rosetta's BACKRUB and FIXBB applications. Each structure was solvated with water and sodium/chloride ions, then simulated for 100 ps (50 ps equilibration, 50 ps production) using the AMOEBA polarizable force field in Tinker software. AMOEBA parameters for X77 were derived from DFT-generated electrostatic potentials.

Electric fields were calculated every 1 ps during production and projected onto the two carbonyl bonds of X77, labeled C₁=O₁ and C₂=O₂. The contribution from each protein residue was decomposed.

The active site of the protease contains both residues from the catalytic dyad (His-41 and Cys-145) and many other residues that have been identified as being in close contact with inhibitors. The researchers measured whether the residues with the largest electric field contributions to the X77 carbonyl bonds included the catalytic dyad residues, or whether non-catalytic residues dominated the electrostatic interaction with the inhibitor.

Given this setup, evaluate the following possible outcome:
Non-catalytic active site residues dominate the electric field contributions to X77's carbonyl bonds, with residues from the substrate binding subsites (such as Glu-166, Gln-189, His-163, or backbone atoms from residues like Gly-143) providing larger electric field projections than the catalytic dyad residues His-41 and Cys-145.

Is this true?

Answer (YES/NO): YES